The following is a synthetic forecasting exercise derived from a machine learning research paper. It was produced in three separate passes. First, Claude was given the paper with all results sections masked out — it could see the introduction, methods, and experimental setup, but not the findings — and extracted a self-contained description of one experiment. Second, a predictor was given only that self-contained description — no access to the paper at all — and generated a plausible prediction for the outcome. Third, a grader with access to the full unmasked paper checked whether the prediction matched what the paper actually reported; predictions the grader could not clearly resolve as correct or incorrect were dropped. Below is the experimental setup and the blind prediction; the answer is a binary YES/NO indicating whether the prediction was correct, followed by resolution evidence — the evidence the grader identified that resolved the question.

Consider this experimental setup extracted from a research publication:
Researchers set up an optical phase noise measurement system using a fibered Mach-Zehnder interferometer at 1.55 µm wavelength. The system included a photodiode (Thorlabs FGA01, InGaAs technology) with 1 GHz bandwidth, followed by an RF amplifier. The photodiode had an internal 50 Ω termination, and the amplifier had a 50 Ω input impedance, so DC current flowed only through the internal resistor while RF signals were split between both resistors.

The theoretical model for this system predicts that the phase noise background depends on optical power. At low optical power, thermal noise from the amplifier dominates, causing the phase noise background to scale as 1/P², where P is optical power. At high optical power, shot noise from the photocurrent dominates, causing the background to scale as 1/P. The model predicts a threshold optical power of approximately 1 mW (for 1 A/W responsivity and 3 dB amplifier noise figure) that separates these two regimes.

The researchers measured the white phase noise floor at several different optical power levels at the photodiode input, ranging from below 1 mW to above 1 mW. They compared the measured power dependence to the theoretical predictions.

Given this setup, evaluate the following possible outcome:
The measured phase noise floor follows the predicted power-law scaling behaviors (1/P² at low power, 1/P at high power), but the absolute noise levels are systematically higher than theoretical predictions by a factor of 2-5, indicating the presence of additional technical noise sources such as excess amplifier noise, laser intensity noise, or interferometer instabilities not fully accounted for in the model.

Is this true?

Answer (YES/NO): NO